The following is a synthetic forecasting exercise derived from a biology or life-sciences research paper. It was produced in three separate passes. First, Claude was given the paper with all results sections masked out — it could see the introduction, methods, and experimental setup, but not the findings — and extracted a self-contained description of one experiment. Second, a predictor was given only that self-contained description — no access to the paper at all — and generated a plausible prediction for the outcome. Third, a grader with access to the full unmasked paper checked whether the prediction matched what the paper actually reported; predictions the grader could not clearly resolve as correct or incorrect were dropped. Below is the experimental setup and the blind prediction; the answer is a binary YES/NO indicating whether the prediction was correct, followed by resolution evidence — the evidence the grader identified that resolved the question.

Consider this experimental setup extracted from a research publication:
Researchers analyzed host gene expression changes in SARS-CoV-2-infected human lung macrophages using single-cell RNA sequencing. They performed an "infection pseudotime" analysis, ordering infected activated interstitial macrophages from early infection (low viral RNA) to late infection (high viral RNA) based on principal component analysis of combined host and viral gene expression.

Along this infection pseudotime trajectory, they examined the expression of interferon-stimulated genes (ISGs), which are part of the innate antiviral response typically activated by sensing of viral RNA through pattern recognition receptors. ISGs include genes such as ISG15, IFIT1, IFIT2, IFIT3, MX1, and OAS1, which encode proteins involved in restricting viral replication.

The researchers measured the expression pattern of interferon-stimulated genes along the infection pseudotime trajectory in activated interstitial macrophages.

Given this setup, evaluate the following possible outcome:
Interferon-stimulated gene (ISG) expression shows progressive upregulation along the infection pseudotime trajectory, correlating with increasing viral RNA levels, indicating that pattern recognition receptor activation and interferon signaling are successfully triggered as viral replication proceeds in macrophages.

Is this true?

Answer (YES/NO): YES